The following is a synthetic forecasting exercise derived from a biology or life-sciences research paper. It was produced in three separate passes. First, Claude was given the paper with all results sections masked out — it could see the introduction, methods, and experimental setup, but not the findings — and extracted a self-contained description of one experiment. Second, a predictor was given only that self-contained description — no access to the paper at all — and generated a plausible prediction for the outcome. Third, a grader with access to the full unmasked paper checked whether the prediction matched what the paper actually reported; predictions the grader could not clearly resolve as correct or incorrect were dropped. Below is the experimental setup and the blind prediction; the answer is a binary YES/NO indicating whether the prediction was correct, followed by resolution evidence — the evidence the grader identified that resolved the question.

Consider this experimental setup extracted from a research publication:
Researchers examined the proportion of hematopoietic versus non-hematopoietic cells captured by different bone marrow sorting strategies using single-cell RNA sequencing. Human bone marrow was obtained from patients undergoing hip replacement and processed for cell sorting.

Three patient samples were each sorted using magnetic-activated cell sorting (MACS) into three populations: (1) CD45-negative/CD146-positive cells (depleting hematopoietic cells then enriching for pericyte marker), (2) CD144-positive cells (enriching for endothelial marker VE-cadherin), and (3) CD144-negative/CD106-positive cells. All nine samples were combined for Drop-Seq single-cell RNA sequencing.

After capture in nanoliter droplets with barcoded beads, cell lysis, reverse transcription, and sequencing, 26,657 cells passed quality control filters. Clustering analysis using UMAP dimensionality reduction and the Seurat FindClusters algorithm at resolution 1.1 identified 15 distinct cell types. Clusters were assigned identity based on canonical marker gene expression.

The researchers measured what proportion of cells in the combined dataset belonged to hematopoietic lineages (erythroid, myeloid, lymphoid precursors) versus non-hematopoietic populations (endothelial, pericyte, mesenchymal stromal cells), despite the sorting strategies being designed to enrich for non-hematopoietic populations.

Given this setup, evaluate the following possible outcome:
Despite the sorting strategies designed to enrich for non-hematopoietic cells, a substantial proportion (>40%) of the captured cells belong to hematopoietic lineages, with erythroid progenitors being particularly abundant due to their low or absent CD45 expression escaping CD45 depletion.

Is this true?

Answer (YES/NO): YES